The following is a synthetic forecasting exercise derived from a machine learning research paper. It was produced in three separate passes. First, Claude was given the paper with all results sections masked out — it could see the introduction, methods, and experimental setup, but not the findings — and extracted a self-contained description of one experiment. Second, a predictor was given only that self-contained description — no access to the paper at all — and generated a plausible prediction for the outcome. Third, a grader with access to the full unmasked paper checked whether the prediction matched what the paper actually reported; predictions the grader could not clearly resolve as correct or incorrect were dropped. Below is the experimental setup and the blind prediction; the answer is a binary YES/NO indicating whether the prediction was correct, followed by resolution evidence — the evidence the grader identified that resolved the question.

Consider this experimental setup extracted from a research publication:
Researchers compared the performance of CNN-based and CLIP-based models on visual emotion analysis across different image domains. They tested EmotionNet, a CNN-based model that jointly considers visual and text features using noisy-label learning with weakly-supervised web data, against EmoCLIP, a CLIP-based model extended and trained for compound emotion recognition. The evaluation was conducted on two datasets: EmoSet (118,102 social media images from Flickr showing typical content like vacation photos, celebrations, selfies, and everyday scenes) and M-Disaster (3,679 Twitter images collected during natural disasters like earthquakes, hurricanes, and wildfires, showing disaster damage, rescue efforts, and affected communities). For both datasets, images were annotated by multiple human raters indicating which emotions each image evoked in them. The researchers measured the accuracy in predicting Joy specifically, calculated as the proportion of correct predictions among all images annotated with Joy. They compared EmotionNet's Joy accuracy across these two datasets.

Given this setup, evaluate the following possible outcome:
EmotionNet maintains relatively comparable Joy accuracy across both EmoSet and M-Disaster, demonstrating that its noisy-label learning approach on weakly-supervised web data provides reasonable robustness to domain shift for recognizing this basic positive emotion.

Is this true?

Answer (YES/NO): NO